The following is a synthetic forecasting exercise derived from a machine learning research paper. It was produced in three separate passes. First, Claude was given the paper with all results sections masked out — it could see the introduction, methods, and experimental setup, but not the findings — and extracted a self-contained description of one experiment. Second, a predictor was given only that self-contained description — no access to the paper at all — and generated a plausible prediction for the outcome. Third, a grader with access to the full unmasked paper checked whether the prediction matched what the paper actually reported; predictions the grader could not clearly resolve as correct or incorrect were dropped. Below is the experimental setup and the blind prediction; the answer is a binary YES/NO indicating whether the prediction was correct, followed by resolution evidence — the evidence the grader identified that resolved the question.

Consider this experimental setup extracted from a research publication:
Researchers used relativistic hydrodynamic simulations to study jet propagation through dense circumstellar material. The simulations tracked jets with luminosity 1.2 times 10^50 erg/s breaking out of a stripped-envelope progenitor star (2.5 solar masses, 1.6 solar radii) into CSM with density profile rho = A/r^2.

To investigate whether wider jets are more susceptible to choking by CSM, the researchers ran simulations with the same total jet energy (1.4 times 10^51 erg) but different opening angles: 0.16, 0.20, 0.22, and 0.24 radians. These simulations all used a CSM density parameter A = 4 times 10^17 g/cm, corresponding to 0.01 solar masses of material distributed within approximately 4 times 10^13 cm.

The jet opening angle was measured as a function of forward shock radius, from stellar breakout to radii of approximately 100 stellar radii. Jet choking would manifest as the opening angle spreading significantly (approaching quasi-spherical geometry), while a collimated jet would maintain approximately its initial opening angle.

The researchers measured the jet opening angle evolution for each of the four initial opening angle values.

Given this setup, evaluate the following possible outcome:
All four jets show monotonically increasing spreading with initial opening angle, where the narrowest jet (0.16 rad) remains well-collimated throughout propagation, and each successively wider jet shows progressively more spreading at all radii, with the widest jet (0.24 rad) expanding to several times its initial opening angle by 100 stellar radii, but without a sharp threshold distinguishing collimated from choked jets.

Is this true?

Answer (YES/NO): NO